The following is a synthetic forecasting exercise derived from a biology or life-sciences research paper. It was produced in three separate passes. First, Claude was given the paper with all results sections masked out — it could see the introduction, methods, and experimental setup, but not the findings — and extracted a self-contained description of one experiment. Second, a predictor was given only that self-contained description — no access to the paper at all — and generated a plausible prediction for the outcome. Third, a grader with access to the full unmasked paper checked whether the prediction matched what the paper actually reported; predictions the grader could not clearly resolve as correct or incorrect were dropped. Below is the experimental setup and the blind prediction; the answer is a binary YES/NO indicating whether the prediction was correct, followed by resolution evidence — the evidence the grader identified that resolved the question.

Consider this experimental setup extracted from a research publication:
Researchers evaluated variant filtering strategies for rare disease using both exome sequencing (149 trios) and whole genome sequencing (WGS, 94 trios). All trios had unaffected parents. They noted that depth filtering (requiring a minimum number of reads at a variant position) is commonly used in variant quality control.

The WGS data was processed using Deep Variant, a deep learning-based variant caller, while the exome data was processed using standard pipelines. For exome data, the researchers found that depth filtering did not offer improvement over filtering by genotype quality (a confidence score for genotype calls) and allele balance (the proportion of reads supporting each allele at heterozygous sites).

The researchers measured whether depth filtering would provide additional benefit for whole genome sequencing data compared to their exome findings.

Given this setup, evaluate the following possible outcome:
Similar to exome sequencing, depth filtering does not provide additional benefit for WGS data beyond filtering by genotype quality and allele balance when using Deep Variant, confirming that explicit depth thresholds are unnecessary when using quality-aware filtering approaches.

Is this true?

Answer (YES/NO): NO